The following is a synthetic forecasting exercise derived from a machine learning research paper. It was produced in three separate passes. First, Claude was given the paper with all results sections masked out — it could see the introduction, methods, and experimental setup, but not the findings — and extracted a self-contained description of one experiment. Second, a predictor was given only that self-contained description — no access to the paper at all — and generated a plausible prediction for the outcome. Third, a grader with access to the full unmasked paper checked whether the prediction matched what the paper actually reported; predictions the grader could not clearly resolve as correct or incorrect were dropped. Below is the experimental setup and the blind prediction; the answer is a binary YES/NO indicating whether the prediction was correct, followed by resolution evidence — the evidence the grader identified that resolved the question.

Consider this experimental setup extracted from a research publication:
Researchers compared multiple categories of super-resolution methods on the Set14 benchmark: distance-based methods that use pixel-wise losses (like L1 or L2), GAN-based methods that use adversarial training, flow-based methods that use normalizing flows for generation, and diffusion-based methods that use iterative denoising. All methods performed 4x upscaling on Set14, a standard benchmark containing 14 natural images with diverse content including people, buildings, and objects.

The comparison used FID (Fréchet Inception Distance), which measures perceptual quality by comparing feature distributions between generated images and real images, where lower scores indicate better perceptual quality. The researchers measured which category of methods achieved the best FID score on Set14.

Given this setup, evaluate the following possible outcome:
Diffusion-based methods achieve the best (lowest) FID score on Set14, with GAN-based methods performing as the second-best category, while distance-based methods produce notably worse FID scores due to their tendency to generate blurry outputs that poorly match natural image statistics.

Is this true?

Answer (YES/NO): NO